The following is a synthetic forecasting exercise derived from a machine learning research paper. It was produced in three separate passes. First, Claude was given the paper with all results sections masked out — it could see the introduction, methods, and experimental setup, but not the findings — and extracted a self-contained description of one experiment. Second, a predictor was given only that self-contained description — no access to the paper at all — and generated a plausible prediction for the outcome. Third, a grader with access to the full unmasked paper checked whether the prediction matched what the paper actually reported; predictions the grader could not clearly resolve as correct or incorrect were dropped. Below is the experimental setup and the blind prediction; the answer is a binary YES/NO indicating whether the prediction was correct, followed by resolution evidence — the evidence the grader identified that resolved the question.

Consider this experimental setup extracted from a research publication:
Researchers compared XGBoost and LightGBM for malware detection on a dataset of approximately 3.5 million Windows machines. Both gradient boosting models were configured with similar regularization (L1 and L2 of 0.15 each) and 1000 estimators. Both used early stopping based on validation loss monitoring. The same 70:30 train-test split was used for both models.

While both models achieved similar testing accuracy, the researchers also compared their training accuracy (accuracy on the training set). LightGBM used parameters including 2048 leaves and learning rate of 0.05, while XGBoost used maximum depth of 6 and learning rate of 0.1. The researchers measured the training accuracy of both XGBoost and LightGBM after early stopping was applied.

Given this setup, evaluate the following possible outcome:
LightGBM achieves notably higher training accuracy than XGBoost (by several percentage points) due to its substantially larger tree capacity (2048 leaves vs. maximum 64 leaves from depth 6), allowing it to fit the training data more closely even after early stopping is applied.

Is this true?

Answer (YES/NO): YES